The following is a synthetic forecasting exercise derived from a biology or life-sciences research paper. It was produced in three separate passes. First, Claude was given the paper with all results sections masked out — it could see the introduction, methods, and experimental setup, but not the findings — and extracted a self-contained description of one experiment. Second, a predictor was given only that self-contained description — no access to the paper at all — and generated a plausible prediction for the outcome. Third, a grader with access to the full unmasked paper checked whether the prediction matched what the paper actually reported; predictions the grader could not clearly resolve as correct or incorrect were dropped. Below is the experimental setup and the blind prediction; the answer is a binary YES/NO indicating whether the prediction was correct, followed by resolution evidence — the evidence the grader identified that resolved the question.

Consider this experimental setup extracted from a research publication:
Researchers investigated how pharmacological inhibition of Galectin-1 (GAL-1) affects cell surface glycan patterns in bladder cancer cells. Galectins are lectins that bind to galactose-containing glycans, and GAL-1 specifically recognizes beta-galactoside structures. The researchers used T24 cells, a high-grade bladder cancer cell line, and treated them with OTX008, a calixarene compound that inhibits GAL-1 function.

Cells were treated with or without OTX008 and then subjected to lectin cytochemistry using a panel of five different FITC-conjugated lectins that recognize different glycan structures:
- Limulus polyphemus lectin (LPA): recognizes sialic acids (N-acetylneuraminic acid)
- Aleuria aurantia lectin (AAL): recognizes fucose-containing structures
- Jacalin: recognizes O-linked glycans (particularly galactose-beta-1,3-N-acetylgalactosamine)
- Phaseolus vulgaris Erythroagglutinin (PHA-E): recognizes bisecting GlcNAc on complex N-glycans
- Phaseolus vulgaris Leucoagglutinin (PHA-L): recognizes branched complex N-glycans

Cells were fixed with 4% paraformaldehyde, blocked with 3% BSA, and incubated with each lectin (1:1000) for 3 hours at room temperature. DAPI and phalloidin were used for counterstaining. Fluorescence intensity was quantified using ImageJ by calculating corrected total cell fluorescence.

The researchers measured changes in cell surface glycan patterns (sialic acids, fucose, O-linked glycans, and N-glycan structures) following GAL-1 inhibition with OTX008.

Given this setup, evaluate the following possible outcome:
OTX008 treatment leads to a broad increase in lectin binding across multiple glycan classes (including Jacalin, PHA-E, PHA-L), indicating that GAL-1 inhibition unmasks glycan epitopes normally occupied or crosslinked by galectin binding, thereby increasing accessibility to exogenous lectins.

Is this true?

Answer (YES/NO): NO